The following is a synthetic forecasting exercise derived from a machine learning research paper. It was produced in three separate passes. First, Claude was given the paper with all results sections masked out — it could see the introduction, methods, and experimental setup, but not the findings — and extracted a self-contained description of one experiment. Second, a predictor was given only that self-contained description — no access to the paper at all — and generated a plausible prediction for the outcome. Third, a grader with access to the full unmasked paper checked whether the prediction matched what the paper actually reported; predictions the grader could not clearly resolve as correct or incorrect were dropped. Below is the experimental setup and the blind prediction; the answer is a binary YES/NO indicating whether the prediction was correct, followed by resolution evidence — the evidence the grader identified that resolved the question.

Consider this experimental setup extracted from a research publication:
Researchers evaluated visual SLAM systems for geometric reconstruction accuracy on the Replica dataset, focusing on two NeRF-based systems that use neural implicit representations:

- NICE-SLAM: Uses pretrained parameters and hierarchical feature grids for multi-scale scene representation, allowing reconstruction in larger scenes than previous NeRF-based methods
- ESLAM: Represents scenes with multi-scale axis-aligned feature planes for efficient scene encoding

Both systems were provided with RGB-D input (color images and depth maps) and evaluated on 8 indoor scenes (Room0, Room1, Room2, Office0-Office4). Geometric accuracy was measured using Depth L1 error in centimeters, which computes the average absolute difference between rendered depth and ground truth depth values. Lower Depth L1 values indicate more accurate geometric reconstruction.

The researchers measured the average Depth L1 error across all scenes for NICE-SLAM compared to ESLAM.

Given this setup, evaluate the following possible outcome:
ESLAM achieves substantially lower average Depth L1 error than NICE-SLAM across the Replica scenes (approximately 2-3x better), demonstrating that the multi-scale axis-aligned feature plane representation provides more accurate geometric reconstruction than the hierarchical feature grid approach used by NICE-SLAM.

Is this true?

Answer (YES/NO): YES